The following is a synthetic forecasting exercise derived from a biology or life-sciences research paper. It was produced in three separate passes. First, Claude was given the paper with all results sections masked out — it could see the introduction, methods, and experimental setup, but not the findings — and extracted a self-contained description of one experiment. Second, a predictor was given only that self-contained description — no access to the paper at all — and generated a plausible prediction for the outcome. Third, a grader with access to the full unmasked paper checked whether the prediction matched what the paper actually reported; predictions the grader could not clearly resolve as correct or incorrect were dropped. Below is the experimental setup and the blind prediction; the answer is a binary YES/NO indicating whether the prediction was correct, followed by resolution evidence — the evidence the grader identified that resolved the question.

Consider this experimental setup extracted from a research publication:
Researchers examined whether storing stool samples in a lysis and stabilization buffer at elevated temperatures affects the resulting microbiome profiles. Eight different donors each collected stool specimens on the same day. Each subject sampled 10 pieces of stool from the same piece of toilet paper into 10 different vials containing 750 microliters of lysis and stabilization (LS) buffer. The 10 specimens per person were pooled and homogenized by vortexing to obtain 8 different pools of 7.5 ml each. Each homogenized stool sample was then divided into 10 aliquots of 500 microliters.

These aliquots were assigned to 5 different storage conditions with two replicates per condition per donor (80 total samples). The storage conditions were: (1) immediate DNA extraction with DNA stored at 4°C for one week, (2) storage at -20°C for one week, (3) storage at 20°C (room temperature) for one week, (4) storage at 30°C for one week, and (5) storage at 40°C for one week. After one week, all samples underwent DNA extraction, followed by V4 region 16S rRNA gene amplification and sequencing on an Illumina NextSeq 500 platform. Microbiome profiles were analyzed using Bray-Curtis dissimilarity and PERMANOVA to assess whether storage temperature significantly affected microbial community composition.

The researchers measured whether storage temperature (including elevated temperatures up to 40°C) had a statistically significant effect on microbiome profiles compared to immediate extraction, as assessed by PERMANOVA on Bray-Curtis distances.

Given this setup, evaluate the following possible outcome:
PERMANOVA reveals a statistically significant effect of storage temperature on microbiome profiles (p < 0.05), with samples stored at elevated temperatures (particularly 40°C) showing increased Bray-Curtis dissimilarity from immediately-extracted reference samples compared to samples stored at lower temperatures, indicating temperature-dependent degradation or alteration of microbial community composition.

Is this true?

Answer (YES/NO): NO